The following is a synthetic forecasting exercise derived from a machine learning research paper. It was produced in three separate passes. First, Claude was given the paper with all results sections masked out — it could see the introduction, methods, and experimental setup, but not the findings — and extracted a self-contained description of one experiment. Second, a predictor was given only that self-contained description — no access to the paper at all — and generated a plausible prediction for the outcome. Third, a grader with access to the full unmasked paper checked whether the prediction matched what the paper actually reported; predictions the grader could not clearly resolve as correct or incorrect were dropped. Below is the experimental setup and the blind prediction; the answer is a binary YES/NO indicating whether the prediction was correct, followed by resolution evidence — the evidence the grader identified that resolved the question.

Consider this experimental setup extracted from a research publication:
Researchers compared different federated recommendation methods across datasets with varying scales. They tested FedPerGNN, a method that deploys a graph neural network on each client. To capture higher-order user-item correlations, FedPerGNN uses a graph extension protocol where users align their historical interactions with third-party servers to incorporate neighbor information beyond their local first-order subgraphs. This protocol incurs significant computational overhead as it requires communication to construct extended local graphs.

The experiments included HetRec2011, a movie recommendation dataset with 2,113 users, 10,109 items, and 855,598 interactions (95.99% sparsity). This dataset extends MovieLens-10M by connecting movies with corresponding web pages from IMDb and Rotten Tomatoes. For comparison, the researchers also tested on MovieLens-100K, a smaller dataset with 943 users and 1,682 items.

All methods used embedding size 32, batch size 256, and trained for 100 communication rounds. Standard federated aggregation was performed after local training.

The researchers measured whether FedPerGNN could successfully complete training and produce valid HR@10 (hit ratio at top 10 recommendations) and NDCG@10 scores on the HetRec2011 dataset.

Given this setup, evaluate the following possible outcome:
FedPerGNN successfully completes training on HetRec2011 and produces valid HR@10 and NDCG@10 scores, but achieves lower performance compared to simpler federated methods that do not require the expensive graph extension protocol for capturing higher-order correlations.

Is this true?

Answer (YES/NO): NO